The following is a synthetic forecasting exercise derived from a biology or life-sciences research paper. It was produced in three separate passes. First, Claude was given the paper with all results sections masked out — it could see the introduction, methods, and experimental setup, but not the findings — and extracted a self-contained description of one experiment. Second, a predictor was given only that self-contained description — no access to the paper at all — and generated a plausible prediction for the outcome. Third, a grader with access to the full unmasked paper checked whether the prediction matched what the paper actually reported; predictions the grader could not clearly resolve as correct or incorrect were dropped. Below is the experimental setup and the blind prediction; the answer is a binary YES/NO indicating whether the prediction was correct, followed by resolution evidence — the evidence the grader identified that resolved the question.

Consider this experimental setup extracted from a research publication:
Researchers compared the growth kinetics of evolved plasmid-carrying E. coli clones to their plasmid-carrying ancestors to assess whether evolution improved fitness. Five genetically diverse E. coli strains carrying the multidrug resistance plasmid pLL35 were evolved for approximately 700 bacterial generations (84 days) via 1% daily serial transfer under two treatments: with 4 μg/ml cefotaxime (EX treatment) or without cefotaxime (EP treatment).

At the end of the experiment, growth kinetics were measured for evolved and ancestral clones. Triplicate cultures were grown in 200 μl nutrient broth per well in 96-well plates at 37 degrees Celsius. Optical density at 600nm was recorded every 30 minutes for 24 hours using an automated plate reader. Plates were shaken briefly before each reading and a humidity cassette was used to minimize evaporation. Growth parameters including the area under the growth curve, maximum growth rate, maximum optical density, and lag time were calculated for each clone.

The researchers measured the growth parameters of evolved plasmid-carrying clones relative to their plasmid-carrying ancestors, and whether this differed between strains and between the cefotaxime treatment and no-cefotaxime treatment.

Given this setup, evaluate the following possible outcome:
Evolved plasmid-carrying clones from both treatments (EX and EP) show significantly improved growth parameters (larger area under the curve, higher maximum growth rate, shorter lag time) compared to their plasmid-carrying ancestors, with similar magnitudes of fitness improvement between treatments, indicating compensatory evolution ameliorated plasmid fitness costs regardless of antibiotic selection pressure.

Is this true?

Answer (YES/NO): NO